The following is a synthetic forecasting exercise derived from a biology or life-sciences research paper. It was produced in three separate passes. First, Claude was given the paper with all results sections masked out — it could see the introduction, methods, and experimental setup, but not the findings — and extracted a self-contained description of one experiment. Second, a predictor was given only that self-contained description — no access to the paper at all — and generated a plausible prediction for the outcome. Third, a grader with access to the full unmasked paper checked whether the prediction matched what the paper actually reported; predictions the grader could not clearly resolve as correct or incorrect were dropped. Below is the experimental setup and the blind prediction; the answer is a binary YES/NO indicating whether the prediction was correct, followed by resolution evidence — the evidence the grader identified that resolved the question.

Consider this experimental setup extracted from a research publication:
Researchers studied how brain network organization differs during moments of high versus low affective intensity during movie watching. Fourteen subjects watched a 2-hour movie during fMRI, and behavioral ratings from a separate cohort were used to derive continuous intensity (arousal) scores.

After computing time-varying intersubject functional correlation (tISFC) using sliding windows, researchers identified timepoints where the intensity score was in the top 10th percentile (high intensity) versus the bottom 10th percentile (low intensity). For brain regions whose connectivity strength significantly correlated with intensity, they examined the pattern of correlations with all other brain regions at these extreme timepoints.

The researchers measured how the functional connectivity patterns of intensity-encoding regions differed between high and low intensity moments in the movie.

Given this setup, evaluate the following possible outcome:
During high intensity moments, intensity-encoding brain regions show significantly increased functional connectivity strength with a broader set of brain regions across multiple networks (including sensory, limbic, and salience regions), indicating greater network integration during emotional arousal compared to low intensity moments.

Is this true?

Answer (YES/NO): NO